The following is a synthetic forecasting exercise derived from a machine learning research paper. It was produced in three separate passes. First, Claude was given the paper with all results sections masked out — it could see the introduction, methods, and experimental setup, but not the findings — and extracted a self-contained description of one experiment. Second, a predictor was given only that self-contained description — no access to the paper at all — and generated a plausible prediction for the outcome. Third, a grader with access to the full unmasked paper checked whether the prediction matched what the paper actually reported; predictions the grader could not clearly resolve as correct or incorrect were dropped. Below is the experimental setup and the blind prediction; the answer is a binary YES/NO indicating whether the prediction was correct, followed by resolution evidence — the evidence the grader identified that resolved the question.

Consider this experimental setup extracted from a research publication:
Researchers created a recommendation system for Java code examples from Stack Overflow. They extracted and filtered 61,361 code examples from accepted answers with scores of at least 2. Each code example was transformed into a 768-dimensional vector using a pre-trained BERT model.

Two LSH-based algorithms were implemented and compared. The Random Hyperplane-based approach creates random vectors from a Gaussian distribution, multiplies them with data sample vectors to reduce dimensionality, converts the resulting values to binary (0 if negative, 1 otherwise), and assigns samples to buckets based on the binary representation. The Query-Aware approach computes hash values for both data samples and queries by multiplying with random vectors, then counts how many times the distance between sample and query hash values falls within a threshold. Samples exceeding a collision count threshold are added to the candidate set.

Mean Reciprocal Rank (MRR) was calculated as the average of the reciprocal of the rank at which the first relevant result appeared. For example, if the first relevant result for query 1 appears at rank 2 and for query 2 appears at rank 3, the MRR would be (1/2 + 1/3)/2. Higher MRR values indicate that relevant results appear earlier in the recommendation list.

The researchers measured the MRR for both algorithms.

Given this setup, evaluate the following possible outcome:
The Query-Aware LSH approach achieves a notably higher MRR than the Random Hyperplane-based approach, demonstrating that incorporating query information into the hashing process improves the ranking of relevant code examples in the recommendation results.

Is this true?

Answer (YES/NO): YES